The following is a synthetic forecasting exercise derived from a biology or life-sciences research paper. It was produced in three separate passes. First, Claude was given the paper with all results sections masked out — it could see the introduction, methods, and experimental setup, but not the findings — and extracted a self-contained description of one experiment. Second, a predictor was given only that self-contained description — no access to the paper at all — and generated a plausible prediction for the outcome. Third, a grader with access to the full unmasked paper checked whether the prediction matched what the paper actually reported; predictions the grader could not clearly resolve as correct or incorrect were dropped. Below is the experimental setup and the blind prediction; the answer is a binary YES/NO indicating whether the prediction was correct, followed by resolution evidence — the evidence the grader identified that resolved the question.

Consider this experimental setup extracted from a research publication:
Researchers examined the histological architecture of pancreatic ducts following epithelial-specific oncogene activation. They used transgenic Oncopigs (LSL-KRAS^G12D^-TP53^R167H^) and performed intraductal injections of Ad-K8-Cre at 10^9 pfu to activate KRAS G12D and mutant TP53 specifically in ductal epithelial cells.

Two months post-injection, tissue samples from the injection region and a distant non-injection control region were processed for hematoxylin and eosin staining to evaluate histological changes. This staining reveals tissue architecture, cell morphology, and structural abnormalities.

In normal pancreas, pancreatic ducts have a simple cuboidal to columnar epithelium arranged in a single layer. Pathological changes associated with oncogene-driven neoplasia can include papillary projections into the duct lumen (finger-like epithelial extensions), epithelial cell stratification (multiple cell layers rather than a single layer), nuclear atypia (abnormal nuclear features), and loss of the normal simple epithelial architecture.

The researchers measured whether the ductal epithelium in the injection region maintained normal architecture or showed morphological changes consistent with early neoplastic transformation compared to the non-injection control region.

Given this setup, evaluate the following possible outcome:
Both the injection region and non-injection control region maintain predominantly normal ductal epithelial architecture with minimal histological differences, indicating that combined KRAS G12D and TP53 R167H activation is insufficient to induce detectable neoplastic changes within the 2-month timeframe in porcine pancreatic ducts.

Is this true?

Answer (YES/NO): NO